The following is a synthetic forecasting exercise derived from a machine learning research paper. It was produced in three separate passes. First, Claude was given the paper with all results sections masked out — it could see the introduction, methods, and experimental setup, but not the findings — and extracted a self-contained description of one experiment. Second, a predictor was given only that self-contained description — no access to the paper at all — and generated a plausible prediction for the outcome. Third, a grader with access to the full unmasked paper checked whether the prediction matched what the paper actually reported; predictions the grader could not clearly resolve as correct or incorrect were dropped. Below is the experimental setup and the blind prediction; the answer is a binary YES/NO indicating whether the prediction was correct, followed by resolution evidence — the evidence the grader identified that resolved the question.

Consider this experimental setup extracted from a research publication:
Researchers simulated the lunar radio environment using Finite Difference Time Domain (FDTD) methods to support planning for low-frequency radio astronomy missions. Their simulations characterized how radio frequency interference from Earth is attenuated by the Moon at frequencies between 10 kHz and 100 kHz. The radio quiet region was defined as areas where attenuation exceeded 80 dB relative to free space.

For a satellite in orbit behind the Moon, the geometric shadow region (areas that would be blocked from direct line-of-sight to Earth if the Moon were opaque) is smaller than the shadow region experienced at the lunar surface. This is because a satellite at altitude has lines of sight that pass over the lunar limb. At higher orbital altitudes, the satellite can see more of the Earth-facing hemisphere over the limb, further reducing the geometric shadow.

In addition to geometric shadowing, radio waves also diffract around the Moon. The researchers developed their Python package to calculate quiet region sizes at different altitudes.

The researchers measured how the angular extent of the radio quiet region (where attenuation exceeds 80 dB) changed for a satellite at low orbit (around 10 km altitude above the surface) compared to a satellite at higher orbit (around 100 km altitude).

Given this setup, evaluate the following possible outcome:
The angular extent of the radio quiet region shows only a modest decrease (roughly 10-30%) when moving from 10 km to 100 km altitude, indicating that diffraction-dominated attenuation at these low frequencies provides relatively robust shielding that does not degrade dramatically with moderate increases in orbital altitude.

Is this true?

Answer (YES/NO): NO